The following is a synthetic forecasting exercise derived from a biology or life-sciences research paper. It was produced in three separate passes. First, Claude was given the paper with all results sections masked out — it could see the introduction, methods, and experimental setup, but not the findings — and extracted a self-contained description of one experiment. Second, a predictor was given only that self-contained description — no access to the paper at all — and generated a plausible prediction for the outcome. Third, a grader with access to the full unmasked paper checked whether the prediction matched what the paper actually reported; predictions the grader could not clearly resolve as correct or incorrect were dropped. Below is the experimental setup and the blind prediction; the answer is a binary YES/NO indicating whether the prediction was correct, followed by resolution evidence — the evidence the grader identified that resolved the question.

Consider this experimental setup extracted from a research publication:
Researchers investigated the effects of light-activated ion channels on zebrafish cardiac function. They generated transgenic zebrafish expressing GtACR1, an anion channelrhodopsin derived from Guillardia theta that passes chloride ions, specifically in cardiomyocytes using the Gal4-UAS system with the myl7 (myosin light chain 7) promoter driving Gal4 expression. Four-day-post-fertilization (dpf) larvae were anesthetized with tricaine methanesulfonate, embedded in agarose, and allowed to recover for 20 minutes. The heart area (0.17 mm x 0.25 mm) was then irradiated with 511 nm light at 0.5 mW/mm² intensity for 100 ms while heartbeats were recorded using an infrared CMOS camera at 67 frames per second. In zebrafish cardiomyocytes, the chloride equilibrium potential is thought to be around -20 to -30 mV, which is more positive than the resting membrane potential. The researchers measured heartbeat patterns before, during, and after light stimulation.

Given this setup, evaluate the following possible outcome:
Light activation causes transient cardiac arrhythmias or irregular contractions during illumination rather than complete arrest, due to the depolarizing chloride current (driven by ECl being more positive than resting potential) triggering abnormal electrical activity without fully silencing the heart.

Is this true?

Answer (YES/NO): NO